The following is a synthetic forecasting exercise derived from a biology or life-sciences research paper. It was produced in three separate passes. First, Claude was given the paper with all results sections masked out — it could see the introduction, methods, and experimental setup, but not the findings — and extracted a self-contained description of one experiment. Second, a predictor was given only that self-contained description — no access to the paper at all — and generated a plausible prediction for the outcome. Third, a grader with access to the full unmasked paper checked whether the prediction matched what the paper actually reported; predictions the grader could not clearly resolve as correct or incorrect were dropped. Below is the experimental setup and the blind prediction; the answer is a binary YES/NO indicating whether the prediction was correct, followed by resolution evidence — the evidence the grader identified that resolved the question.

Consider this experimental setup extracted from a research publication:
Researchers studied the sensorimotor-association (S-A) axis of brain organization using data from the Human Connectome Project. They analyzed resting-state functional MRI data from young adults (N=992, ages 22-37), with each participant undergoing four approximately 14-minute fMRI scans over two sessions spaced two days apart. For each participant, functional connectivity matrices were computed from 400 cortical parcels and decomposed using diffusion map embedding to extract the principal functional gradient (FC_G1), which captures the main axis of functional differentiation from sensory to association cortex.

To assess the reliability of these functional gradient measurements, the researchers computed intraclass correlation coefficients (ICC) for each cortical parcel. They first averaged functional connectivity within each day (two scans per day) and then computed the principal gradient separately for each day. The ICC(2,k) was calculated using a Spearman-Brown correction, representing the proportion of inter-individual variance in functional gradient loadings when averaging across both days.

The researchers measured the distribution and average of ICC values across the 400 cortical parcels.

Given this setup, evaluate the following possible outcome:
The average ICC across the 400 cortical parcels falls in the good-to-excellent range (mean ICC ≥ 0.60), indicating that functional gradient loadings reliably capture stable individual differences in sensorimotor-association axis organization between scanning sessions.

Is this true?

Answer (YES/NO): YES